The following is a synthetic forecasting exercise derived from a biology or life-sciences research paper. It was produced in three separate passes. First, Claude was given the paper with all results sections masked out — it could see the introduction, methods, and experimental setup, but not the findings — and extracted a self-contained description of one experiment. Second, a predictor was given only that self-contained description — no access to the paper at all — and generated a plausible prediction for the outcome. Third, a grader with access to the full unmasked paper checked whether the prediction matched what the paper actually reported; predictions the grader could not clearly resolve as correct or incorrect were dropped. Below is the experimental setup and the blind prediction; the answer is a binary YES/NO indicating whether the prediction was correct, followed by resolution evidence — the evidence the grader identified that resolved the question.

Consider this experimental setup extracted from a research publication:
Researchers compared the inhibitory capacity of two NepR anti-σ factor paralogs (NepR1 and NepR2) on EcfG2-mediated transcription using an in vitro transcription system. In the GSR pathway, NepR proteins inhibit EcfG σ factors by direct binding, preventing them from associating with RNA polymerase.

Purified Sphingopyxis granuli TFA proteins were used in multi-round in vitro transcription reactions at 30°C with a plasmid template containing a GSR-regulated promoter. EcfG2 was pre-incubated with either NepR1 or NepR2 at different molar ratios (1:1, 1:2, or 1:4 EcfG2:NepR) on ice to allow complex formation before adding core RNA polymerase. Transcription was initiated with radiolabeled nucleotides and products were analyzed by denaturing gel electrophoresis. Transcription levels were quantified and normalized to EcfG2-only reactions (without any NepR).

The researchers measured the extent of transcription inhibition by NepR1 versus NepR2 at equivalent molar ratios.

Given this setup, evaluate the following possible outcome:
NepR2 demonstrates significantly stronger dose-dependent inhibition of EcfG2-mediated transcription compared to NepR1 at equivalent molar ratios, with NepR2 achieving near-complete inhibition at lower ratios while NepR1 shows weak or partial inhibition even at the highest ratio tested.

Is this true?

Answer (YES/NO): NO